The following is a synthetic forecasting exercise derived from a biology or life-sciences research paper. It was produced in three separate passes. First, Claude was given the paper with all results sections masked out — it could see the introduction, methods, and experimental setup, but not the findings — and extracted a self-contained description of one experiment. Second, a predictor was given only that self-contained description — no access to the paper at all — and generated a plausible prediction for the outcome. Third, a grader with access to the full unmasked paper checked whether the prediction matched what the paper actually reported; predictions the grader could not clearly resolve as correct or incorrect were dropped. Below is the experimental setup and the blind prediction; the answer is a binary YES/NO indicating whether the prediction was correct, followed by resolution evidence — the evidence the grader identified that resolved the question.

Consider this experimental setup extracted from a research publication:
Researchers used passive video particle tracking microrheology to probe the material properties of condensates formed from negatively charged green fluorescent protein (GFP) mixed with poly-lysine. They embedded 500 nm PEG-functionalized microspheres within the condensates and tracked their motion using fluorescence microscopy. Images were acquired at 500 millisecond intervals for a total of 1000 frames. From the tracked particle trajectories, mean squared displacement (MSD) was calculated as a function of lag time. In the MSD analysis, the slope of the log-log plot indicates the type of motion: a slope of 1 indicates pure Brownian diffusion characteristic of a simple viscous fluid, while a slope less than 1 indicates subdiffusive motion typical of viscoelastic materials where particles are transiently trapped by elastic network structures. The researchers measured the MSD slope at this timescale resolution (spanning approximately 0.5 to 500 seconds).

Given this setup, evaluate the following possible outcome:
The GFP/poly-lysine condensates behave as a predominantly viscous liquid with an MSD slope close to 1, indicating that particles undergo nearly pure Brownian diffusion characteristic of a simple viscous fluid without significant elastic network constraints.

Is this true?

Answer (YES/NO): YES